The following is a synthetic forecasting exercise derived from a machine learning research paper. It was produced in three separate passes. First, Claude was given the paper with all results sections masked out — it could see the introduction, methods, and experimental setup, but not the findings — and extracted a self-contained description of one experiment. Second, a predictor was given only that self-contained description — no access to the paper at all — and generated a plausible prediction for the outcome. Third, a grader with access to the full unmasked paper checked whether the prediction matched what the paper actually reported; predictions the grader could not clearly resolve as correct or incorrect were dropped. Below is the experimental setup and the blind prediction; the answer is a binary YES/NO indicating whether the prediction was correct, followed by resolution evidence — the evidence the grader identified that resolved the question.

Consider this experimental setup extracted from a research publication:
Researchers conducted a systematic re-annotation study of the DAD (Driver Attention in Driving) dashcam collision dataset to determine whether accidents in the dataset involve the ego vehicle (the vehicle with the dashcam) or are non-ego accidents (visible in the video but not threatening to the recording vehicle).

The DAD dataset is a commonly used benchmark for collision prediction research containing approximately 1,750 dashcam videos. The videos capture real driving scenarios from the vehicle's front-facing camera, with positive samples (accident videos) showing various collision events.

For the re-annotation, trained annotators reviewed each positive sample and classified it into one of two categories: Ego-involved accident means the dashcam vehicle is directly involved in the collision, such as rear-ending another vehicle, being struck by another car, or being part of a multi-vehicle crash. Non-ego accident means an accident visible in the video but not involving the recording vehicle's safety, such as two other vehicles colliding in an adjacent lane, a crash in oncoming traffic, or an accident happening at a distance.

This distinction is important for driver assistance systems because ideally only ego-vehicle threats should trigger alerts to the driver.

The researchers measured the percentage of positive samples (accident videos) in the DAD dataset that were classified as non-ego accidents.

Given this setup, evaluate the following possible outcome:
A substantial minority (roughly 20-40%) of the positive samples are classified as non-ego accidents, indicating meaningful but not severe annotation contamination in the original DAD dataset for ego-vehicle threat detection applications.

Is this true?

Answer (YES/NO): NO